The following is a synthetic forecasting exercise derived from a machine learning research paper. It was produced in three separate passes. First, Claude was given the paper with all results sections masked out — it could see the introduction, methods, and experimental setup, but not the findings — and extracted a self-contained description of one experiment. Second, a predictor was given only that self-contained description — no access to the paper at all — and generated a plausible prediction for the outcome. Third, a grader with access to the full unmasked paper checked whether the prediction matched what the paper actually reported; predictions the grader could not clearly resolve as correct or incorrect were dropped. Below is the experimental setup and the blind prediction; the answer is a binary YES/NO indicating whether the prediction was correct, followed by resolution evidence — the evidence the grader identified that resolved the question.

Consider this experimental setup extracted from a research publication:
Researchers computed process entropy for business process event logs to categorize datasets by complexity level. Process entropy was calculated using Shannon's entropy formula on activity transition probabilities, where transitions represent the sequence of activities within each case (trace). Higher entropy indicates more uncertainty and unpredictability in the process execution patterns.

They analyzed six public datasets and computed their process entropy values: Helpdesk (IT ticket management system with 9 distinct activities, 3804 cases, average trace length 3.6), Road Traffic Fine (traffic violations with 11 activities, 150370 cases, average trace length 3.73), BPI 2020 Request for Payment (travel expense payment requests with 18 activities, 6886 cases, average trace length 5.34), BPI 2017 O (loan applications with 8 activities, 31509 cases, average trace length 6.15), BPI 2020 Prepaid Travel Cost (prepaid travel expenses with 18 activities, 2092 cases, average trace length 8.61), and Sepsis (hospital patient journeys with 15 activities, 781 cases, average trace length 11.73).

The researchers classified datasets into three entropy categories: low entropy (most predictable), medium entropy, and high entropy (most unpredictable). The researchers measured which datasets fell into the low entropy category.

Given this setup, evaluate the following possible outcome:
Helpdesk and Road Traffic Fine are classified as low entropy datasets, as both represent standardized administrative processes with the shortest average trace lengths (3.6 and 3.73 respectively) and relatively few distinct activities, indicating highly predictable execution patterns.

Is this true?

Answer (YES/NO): YES